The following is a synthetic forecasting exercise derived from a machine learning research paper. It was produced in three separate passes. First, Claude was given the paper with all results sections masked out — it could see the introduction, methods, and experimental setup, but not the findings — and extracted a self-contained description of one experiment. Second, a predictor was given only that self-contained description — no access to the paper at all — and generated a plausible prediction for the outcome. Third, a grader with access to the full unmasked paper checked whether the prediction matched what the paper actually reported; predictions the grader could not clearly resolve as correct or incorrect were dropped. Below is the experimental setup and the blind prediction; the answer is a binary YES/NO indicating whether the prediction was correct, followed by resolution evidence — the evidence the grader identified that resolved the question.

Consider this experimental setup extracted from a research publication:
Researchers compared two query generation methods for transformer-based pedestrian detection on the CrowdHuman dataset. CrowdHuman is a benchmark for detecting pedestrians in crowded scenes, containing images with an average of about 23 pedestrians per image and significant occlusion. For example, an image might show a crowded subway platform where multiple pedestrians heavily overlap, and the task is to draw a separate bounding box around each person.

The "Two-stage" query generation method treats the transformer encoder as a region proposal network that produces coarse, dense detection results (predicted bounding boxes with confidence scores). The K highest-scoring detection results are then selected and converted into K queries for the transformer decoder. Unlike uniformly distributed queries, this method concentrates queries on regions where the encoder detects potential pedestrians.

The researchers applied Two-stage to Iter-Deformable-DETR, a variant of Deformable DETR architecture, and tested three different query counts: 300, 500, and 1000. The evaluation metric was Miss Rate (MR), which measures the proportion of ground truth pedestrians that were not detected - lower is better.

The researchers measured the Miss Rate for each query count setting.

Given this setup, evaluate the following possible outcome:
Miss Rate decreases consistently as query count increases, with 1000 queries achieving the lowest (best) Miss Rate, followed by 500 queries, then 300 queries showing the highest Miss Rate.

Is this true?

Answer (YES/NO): NO